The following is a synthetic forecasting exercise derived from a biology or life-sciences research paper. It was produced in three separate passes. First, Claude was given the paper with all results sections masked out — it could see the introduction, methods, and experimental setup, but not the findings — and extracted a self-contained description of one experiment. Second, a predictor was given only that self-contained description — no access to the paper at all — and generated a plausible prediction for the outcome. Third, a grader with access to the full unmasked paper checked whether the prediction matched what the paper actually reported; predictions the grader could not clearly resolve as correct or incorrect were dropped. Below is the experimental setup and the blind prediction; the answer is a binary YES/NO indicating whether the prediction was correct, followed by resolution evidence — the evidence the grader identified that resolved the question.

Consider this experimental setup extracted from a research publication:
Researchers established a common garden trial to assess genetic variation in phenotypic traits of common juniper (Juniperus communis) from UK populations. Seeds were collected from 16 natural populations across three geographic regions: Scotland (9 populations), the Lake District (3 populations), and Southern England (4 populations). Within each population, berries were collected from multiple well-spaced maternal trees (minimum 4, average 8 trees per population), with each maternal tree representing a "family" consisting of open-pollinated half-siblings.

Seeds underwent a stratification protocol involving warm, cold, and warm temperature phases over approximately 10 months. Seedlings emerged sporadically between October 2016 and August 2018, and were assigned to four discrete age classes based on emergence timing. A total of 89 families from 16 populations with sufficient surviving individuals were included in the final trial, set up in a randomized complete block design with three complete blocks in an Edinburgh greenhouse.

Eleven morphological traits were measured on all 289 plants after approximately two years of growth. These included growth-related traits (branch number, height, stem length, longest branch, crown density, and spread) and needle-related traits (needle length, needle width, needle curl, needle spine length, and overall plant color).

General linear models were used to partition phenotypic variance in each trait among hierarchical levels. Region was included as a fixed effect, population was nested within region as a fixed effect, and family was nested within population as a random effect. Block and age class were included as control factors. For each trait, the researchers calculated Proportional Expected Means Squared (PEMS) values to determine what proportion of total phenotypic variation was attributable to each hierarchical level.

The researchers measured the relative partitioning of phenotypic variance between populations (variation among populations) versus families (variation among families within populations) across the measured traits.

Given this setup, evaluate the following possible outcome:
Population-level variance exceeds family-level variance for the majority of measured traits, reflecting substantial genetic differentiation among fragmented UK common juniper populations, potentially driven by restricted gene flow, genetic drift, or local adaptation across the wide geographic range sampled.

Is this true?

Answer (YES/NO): YES